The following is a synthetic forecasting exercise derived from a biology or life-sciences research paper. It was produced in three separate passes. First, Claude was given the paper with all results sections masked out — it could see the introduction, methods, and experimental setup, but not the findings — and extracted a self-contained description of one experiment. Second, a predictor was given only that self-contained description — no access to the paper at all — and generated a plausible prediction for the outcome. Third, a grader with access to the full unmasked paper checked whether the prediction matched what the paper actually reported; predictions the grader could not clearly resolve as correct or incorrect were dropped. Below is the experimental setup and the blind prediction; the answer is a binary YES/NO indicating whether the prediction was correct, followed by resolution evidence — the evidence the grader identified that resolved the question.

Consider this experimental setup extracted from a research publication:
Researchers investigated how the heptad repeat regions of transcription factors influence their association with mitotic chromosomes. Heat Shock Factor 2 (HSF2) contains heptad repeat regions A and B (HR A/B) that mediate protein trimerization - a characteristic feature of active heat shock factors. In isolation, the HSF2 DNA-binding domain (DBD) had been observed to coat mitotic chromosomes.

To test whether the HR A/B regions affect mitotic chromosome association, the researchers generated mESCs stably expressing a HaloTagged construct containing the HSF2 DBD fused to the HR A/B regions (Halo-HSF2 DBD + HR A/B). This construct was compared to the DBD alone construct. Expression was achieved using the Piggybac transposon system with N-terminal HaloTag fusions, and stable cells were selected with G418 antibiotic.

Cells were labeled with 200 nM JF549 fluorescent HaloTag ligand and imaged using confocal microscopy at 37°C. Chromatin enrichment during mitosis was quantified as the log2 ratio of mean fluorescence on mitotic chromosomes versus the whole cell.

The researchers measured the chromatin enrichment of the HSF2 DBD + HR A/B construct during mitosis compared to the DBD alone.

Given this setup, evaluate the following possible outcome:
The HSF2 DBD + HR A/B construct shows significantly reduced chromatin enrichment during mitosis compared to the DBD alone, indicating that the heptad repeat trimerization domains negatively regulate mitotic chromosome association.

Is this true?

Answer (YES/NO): YES